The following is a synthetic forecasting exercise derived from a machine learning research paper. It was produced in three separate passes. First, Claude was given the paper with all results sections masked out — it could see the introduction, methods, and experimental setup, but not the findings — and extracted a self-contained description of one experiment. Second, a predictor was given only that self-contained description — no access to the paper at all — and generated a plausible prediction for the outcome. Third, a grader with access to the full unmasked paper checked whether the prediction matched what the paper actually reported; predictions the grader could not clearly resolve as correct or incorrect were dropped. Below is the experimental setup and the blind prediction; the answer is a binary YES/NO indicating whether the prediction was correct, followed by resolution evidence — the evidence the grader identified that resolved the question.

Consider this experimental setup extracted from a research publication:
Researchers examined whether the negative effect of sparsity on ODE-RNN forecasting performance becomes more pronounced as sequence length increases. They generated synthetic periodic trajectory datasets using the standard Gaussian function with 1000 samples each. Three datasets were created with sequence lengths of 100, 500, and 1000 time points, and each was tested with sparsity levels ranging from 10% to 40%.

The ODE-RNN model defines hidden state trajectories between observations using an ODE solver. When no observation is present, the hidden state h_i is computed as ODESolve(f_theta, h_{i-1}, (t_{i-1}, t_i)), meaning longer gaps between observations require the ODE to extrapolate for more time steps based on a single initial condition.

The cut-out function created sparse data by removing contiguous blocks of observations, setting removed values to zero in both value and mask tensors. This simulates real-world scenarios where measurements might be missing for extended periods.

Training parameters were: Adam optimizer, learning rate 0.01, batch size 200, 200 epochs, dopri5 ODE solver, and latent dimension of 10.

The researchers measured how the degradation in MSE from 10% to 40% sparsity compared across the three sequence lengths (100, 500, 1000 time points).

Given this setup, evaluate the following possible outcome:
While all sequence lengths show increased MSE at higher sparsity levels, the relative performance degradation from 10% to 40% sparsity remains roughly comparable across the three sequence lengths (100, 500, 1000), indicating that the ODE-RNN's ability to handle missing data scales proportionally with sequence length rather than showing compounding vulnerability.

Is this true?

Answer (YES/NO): NO